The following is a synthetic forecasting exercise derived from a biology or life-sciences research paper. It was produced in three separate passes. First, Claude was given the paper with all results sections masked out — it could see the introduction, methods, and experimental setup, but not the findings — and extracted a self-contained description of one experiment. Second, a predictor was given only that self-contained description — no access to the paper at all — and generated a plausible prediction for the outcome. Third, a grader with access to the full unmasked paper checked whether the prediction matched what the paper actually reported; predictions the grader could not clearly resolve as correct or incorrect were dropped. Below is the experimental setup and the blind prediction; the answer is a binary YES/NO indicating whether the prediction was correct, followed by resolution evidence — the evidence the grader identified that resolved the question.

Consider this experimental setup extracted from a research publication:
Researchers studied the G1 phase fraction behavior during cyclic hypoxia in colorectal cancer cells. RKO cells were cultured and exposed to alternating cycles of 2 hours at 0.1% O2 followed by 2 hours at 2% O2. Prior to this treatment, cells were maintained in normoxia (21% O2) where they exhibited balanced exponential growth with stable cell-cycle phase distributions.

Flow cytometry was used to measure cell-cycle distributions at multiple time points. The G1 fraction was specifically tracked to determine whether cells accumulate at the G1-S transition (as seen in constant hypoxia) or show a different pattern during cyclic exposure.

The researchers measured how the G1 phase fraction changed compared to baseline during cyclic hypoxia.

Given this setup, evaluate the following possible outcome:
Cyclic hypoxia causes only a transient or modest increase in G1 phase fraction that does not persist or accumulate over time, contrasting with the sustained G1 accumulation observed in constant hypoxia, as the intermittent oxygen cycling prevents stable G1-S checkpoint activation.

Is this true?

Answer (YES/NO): NO